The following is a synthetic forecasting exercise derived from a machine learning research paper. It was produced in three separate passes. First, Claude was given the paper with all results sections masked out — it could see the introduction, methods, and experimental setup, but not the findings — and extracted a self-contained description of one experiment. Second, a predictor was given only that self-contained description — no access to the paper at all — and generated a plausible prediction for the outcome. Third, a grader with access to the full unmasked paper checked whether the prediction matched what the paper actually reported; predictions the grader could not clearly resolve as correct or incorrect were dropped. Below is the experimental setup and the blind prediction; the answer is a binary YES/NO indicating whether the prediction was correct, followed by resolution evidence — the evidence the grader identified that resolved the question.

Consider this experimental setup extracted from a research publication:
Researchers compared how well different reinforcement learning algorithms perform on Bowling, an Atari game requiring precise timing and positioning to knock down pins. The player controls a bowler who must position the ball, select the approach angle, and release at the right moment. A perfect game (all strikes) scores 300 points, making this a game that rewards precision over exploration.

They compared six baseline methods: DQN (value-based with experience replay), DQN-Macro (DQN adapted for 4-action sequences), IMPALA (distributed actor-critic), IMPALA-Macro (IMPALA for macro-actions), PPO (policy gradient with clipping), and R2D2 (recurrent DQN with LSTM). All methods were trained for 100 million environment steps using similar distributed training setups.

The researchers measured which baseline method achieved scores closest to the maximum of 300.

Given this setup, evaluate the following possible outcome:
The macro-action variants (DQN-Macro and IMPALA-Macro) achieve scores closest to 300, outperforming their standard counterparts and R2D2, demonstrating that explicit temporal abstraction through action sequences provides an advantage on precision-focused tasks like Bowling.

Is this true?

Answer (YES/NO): NO